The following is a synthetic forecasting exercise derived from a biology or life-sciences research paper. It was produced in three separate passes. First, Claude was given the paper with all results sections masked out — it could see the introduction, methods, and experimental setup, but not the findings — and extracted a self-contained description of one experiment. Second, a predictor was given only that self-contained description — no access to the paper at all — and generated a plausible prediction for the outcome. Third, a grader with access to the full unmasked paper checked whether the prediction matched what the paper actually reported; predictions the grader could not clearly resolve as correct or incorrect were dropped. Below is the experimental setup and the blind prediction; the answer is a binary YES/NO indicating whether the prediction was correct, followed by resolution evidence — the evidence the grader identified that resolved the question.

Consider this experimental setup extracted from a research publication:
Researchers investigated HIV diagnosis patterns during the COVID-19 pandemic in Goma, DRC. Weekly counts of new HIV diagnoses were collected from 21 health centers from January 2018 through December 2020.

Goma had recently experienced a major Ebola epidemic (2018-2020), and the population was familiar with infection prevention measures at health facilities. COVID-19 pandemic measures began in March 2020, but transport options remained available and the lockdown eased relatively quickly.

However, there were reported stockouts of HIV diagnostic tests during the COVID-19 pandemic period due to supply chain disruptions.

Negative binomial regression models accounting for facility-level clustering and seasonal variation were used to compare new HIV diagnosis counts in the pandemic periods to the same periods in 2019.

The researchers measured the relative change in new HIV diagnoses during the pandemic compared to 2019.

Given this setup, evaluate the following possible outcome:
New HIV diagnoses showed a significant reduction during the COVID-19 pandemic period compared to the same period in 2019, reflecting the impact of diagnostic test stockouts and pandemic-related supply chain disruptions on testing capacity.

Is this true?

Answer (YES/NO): YES